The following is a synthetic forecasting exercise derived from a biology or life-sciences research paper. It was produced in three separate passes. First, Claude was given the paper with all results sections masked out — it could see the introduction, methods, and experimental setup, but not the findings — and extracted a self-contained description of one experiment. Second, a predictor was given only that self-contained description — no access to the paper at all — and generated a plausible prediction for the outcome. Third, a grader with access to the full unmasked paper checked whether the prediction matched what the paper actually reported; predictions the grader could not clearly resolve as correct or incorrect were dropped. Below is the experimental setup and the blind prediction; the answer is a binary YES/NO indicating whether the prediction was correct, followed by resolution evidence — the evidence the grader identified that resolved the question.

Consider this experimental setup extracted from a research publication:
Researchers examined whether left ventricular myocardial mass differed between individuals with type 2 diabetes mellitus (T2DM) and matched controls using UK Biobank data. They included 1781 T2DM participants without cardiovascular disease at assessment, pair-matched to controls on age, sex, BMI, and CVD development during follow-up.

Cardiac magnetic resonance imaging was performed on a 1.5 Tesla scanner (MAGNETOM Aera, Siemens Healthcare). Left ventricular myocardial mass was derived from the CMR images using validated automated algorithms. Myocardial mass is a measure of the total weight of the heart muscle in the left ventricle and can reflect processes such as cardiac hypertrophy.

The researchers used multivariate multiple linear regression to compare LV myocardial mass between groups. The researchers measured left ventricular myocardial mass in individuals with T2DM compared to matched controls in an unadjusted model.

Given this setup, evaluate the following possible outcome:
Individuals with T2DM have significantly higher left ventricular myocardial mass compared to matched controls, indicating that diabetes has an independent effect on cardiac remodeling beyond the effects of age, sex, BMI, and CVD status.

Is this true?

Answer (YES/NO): NO